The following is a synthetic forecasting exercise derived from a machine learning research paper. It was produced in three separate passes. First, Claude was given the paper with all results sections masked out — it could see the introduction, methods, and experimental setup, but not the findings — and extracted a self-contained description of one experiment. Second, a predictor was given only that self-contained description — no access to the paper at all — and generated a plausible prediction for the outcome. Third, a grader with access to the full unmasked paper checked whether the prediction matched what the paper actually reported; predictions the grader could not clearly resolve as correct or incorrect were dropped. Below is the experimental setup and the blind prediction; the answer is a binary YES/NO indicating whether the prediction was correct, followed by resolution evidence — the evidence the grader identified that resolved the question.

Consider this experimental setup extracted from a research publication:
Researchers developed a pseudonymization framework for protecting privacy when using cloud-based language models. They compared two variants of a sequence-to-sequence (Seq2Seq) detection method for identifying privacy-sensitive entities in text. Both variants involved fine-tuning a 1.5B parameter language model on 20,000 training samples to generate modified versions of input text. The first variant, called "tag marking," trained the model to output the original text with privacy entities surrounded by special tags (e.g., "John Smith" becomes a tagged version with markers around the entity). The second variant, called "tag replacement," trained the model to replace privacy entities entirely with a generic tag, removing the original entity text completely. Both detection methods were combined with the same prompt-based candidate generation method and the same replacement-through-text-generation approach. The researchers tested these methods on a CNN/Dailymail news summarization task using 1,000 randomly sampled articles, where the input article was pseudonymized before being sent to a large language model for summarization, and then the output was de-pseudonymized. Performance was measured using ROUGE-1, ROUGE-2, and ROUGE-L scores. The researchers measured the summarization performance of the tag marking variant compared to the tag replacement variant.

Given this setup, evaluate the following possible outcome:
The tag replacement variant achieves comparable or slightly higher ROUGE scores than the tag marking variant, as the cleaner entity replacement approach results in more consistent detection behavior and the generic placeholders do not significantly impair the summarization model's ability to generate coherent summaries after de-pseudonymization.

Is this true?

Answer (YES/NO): NO